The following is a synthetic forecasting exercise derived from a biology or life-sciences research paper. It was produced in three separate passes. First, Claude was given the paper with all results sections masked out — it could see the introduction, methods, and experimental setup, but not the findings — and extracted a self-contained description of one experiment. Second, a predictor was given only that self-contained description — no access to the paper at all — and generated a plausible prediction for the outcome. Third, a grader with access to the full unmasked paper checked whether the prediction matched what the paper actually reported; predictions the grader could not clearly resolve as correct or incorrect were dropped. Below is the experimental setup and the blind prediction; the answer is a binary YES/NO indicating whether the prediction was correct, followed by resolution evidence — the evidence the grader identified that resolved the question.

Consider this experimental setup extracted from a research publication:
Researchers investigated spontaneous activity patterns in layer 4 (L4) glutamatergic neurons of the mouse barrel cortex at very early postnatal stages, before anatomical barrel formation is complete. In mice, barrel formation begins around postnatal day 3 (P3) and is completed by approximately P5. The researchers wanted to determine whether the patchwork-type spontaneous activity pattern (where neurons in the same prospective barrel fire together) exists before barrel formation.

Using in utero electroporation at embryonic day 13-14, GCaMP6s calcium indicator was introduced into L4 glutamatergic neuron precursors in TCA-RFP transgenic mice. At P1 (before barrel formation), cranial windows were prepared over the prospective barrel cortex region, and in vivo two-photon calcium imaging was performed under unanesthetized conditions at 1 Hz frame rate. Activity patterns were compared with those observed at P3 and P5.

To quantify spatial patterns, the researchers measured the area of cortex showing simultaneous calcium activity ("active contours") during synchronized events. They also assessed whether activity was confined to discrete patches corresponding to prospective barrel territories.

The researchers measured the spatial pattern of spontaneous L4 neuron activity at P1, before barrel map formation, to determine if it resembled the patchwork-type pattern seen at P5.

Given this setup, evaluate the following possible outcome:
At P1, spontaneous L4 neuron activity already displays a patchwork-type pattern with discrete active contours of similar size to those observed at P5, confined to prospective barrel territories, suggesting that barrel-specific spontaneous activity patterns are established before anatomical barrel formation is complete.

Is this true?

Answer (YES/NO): NO